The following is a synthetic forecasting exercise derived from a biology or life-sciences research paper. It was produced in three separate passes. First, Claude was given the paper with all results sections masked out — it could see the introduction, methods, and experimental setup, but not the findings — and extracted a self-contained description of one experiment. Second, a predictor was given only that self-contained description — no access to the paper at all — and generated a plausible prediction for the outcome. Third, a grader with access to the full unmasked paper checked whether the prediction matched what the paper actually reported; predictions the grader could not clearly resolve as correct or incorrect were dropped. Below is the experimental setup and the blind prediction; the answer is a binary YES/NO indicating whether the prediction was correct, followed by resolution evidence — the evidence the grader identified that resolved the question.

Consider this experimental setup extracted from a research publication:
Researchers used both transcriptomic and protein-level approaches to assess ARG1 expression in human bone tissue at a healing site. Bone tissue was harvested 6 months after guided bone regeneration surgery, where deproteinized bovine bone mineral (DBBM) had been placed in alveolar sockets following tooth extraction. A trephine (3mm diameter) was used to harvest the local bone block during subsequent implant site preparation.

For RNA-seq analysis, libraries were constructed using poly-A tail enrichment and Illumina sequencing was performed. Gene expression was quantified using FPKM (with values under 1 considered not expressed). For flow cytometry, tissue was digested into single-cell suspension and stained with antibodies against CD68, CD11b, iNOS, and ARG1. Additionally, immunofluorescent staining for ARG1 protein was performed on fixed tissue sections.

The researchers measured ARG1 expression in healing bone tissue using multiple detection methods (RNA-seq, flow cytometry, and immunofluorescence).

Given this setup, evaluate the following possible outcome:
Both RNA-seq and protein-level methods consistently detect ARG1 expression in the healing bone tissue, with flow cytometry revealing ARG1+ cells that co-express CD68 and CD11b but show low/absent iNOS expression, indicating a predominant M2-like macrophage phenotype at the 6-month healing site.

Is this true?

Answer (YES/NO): NO